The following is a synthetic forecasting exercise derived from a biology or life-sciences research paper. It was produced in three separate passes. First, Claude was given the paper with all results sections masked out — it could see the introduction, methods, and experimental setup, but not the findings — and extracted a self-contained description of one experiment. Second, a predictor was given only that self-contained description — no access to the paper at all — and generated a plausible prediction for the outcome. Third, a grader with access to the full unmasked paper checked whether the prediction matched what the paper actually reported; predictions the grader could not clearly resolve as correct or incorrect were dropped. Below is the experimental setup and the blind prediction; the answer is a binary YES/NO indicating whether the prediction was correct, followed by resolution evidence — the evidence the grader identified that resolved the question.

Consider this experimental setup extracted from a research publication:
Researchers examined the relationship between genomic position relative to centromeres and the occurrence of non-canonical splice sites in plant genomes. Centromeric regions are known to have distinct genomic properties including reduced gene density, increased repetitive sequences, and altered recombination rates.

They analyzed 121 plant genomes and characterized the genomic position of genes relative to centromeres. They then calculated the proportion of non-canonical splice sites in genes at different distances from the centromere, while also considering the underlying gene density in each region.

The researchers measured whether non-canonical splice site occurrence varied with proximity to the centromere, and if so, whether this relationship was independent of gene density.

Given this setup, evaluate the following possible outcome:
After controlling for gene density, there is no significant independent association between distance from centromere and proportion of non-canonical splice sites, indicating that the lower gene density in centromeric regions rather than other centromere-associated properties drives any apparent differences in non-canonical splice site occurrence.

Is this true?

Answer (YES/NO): YES